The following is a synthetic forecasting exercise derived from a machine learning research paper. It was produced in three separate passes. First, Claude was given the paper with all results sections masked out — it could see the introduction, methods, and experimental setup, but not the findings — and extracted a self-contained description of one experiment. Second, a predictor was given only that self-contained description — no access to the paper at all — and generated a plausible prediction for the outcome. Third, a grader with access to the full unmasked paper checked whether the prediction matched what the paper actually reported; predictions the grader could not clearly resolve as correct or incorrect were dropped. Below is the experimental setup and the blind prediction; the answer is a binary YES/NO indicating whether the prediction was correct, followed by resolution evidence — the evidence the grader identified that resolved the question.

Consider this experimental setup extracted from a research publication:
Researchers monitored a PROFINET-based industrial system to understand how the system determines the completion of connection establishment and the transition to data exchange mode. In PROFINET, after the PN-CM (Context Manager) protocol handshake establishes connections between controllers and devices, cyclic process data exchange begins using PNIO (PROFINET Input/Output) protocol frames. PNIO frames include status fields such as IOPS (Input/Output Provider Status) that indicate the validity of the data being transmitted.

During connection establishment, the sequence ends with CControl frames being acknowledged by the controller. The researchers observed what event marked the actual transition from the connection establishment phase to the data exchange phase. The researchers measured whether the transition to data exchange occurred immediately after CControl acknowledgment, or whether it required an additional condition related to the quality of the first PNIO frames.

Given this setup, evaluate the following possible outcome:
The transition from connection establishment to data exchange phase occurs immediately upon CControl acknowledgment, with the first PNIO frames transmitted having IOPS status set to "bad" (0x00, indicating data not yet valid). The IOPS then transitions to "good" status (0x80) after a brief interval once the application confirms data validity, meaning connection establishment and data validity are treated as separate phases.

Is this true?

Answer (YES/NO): NO